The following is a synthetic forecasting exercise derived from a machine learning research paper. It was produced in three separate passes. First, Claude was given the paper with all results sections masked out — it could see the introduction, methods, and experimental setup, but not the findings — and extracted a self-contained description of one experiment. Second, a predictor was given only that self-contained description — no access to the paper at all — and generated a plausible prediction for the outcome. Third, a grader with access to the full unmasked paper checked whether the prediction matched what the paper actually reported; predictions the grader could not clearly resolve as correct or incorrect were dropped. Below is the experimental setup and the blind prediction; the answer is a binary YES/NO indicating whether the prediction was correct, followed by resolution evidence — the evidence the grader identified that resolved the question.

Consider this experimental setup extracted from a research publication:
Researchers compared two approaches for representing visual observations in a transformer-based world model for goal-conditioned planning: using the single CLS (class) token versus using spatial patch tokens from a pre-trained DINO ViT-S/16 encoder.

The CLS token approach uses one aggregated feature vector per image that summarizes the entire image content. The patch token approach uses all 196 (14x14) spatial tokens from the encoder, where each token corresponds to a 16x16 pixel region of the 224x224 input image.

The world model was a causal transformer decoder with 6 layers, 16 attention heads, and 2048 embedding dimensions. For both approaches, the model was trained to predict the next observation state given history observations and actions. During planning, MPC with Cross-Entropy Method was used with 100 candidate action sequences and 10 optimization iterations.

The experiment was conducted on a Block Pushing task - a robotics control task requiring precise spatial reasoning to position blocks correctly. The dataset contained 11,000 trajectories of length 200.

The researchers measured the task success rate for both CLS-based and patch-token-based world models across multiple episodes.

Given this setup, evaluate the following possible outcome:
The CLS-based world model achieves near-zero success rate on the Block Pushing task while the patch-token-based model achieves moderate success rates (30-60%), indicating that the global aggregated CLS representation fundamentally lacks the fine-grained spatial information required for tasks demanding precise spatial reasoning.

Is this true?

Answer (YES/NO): NO